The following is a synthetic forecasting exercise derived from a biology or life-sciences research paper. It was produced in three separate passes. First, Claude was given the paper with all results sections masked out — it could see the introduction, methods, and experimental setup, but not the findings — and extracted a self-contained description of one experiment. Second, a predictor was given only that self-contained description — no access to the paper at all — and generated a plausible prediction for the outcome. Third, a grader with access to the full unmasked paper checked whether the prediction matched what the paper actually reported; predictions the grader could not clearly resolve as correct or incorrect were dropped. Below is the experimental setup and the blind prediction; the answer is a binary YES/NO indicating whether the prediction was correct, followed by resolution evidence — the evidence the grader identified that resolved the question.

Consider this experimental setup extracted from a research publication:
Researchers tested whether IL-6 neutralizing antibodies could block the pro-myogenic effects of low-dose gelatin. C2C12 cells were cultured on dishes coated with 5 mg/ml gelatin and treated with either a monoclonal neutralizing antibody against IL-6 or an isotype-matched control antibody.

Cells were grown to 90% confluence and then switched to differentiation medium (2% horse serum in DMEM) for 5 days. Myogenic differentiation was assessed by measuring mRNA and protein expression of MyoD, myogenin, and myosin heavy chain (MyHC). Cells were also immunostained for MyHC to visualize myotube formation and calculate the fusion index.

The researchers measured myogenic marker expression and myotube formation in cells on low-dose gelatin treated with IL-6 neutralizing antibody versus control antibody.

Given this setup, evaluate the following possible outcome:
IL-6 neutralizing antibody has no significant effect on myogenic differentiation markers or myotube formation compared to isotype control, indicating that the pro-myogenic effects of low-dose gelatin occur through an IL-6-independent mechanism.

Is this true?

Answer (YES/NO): NO